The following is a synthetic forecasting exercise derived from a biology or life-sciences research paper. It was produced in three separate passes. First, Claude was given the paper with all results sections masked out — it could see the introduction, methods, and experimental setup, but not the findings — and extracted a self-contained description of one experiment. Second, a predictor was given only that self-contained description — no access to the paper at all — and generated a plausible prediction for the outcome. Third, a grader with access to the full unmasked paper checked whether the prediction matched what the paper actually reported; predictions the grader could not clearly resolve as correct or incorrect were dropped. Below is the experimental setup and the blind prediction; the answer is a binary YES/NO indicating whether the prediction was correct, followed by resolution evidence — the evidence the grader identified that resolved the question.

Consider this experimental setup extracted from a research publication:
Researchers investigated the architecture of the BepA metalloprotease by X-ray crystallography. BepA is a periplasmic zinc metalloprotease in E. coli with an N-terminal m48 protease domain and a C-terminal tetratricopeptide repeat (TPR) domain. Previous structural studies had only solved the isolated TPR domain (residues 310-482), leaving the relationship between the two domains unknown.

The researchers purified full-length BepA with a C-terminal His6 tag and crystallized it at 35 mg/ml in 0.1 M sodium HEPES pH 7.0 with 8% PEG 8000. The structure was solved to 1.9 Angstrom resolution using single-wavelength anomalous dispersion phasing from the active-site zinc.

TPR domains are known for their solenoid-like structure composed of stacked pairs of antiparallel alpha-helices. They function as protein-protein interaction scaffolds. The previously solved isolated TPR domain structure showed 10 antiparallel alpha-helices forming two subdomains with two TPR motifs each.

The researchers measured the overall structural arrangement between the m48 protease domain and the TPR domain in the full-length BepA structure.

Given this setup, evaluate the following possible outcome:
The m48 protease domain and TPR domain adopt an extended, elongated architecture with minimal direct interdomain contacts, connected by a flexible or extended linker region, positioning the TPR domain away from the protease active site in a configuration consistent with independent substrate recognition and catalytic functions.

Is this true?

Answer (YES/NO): NO